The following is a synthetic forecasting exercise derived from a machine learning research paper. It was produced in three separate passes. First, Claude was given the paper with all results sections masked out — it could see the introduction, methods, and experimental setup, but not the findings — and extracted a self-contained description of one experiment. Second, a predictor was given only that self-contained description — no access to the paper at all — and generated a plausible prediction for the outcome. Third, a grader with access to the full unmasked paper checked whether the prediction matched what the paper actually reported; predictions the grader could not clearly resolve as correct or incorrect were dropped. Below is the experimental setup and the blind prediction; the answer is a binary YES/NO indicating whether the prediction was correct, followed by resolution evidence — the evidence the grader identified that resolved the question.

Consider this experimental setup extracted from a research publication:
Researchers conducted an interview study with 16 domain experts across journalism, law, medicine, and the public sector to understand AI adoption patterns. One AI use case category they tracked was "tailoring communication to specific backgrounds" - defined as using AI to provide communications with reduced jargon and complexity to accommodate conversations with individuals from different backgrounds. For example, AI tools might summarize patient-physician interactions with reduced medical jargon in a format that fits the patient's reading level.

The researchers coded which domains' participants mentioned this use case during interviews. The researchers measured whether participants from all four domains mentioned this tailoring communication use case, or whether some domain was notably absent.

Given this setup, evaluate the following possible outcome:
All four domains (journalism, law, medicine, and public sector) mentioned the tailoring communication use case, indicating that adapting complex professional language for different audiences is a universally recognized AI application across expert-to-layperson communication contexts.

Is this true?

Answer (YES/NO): NO